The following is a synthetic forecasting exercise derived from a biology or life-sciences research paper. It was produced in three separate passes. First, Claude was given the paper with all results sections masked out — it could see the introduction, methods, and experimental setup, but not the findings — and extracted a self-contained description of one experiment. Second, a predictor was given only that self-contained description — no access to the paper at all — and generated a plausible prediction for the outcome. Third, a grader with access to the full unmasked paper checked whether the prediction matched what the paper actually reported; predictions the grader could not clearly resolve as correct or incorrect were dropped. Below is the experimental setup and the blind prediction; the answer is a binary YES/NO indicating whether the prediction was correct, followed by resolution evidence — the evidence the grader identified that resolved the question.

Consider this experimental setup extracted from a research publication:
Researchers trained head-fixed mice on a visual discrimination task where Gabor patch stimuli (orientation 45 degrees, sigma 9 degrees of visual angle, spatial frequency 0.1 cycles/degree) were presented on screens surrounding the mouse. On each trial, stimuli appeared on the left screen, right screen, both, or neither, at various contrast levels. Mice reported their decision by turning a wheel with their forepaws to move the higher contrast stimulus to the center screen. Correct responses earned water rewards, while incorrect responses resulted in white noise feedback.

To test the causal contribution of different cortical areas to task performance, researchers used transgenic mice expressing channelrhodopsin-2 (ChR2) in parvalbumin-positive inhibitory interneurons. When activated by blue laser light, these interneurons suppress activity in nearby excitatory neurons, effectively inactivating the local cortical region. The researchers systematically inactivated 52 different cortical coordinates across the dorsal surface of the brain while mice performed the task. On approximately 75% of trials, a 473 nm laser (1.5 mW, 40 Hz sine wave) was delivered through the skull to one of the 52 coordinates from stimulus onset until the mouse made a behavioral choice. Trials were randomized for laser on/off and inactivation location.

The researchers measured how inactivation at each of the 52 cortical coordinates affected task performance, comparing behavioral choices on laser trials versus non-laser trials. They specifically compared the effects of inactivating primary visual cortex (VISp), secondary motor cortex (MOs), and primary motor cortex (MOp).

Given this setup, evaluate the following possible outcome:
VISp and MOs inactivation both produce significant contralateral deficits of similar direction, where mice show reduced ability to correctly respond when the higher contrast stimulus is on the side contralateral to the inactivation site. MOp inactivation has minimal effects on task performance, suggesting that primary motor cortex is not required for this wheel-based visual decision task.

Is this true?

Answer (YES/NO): YES